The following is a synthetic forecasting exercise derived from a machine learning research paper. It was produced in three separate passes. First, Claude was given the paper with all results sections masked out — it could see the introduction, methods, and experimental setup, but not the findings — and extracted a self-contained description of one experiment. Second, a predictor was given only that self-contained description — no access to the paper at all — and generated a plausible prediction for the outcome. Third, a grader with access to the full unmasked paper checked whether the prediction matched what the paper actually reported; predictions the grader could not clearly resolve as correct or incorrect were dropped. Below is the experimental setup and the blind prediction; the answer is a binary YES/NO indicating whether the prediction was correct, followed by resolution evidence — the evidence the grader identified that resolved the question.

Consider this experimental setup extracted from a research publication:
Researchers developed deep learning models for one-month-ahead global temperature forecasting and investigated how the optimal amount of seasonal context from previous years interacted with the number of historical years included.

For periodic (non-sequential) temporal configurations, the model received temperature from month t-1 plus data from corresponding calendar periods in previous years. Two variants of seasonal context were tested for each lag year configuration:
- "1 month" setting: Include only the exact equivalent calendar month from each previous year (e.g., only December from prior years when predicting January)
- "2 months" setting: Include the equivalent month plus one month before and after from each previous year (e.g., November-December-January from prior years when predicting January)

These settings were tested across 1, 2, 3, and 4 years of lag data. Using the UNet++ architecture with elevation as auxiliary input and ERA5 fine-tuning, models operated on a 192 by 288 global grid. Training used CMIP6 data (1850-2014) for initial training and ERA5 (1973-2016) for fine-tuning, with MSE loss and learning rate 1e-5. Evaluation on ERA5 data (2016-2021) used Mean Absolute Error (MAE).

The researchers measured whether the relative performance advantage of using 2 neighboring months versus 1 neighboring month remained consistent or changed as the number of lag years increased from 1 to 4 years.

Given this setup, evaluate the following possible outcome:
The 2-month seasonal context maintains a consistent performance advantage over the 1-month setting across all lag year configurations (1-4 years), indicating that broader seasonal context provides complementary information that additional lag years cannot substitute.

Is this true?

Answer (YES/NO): NO